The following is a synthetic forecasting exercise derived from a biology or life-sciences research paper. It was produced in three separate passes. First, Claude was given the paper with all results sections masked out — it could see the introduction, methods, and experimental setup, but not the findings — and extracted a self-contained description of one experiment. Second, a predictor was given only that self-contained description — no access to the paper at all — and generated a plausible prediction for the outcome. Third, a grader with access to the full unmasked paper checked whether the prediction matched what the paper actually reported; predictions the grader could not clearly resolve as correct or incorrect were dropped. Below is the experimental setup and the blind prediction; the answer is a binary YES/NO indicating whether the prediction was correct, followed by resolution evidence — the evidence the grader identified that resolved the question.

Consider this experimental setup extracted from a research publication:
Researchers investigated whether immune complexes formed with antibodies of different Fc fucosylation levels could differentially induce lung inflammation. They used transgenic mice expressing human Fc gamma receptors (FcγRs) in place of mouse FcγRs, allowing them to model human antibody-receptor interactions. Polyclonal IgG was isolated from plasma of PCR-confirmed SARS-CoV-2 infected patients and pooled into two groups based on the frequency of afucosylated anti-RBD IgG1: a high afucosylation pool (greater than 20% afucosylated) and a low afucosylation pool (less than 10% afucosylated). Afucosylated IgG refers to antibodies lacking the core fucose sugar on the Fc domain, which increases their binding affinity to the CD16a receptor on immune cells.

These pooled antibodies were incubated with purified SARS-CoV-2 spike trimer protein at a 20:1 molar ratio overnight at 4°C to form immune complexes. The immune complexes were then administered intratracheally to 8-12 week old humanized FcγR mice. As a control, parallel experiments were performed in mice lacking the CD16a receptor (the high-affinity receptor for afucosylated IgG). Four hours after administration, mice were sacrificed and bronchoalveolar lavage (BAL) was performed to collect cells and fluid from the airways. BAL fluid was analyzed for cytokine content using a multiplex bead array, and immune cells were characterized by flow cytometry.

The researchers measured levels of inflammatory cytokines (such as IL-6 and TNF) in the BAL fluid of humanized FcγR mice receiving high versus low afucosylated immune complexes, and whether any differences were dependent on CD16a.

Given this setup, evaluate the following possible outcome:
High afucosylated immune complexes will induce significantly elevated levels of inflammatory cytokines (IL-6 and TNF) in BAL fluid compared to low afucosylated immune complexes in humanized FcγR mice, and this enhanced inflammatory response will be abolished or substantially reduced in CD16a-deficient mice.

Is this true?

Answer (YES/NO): YES